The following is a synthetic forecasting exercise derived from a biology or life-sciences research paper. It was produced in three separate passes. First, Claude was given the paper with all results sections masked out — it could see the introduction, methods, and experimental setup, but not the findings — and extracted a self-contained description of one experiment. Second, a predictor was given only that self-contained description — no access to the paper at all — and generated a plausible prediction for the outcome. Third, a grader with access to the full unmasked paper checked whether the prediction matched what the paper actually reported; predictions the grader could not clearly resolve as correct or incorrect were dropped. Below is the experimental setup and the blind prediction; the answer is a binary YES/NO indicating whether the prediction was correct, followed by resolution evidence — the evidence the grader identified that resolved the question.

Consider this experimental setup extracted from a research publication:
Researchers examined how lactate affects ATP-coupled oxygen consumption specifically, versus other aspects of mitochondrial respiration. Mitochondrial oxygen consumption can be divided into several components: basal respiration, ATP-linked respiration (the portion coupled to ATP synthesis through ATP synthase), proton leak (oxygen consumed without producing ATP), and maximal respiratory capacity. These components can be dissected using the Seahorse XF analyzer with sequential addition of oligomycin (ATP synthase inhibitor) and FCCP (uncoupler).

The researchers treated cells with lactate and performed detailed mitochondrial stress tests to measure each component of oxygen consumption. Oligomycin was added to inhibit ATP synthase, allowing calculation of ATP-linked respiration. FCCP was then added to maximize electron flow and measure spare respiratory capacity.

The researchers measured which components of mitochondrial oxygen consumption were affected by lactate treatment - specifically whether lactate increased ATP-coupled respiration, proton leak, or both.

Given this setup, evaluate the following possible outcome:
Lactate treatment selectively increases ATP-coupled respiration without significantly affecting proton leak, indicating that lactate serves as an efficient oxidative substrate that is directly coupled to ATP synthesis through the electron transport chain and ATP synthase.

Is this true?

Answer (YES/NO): YES